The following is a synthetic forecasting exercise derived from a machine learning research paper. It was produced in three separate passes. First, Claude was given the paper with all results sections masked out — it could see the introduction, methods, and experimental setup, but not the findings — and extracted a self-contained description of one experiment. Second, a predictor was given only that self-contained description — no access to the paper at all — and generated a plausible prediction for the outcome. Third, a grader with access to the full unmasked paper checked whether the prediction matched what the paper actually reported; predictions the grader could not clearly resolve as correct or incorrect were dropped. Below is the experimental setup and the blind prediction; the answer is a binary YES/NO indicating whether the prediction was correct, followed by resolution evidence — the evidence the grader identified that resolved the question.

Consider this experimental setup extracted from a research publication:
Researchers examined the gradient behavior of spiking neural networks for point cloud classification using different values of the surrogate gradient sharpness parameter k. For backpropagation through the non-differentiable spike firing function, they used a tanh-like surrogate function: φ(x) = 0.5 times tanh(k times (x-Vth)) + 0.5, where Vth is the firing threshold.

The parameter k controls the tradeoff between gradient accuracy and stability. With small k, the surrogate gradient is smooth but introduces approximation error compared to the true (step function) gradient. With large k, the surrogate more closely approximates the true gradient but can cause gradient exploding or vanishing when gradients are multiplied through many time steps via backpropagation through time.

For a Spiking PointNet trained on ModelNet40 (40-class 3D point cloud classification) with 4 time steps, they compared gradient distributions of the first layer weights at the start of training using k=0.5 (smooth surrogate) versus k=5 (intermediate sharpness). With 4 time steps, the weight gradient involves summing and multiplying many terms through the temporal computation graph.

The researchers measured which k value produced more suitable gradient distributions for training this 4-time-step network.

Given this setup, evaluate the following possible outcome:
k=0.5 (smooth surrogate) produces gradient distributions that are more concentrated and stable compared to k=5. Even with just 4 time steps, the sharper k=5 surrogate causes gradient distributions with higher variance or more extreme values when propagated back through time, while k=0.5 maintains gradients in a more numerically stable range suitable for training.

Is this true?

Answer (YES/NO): NO